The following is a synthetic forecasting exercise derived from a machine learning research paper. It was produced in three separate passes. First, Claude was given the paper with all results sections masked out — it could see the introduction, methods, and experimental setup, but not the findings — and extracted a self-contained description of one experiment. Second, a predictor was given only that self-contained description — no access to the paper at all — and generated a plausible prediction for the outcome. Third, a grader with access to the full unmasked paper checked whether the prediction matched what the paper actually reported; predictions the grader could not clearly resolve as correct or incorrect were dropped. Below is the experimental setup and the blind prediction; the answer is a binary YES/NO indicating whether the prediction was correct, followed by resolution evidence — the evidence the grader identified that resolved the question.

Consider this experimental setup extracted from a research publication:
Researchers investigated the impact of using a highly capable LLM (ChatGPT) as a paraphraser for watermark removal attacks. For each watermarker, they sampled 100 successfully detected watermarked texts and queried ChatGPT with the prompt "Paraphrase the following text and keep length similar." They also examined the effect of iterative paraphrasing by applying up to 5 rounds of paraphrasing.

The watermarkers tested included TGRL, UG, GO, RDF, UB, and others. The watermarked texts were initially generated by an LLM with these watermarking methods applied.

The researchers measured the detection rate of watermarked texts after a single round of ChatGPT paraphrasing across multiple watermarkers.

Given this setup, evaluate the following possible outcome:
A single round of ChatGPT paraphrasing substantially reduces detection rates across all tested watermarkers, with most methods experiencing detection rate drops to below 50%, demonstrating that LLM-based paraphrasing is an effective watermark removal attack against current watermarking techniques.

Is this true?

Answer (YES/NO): YES